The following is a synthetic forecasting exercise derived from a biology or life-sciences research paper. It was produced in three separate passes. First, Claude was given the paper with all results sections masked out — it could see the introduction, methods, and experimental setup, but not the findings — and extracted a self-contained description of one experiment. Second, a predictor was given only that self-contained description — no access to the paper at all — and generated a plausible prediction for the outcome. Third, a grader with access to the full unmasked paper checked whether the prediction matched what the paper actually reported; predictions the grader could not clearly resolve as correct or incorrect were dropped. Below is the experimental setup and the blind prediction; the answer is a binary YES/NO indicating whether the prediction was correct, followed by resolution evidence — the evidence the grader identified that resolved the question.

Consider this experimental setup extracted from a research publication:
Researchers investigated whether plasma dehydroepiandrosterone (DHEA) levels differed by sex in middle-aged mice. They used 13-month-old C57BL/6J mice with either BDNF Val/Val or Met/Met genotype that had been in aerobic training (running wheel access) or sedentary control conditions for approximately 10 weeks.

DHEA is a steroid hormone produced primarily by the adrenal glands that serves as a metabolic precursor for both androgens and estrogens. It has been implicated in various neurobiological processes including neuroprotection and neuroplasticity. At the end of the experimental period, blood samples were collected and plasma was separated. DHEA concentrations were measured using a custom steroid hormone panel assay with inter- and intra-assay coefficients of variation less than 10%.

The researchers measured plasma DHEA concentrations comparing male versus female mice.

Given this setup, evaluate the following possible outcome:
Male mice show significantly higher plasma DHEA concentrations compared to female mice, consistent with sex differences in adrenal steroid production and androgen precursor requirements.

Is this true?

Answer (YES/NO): YES